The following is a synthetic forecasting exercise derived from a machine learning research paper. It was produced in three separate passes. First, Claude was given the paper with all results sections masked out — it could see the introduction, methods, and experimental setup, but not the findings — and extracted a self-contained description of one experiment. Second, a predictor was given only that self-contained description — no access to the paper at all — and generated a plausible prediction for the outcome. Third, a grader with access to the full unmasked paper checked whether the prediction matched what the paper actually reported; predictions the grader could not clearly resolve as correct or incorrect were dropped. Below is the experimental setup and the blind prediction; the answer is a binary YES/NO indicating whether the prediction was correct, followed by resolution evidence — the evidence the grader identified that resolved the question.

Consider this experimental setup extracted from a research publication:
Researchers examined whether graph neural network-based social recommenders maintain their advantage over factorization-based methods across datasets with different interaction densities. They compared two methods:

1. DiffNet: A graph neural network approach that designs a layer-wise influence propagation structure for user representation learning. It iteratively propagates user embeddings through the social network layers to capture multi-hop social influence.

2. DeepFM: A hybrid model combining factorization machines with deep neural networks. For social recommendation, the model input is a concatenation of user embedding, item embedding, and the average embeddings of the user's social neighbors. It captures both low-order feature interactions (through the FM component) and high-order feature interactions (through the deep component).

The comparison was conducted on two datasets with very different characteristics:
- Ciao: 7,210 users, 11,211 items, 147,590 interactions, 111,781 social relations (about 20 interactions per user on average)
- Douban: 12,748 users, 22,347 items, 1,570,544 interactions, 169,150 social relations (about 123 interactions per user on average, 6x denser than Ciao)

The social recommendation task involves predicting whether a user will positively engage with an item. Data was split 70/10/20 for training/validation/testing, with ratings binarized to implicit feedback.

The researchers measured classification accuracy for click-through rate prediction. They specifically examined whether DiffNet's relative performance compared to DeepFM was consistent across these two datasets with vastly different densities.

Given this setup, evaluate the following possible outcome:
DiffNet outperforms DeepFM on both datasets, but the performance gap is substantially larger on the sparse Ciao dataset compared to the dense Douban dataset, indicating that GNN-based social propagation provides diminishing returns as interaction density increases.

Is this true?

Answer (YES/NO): NO